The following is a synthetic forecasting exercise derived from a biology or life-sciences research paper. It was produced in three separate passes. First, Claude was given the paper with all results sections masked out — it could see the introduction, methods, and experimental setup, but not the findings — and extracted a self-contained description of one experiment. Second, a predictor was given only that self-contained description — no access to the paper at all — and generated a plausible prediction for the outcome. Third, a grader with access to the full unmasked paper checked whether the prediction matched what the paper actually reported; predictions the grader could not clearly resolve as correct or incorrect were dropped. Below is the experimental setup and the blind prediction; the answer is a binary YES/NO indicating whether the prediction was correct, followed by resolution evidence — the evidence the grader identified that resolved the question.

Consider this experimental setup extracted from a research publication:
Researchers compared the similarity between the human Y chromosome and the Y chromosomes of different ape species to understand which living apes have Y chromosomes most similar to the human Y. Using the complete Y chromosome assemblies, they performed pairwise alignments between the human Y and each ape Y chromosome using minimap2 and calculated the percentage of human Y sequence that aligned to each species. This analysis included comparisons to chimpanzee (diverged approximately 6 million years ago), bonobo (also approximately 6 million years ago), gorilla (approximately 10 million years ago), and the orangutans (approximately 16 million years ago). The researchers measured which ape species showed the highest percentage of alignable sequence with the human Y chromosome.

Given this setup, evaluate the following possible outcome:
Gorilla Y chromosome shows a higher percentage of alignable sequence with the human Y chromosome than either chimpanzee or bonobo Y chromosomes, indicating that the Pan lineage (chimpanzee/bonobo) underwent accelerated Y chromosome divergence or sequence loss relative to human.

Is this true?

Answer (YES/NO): YES